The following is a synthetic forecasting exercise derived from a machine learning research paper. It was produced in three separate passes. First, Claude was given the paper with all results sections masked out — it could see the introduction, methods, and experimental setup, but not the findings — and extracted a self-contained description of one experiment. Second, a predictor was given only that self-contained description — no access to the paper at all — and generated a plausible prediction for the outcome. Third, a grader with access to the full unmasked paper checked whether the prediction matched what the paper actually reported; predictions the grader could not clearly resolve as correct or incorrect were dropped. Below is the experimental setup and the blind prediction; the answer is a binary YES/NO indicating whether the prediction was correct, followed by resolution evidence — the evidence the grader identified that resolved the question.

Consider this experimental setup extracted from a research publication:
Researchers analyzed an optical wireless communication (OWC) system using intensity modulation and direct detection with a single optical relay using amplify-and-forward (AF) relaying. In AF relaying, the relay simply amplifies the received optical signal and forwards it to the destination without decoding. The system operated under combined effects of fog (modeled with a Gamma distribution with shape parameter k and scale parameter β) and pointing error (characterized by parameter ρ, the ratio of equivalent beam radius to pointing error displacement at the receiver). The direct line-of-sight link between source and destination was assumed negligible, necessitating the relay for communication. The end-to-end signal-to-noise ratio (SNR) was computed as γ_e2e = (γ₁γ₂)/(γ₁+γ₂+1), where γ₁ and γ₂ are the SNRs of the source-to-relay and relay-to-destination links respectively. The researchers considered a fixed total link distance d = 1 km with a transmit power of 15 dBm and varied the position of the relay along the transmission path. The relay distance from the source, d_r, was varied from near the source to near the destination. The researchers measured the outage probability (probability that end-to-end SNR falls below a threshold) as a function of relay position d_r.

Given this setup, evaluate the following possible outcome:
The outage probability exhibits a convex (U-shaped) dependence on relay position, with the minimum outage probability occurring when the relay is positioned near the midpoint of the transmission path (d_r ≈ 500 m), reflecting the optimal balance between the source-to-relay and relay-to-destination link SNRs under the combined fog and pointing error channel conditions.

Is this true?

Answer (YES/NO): YES